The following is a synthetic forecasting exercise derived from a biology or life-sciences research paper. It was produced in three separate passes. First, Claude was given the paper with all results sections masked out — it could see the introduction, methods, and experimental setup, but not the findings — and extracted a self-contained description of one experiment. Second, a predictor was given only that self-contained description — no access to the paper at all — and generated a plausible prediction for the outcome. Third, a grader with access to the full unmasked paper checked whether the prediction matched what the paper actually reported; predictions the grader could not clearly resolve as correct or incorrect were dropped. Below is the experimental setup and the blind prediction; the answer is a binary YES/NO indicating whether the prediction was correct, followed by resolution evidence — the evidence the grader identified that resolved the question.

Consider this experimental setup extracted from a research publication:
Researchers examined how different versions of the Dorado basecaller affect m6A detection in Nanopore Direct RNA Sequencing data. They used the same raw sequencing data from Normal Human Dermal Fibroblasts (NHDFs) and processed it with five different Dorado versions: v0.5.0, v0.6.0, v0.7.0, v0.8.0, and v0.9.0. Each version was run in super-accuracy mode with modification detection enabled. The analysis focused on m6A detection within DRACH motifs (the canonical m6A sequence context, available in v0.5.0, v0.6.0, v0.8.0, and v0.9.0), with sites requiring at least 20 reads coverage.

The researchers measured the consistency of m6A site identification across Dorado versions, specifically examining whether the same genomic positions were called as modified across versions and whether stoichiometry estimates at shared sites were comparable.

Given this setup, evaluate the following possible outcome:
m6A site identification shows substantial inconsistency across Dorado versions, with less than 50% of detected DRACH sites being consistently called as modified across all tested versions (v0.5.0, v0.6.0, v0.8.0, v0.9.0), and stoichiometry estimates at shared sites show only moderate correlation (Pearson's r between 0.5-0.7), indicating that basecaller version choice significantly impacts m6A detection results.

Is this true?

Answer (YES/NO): NO